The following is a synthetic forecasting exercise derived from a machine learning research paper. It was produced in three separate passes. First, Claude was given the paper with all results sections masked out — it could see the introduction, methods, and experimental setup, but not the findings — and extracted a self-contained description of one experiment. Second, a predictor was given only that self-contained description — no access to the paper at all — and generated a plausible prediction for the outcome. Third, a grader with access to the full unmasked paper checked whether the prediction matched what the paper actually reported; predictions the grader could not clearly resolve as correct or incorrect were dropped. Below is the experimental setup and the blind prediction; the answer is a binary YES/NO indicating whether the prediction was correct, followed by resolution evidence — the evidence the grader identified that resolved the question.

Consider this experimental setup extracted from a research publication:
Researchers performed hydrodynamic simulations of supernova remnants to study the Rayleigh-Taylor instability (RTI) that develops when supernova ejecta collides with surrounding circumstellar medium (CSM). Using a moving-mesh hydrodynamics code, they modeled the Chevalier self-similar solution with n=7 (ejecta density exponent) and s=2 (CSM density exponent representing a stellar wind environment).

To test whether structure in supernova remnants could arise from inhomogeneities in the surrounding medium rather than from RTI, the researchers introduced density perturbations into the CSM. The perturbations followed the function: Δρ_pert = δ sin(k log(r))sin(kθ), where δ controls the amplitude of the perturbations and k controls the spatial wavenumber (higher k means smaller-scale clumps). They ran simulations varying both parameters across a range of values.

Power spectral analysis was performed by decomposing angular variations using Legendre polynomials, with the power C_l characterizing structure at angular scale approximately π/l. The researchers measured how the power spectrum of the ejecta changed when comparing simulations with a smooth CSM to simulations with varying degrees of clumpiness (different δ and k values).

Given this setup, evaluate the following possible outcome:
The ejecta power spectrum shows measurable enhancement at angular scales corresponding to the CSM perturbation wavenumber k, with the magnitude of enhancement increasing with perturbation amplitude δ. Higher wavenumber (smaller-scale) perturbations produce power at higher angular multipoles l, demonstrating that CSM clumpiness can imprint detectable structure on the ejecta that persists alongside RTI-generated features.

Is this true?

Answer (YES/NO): NO